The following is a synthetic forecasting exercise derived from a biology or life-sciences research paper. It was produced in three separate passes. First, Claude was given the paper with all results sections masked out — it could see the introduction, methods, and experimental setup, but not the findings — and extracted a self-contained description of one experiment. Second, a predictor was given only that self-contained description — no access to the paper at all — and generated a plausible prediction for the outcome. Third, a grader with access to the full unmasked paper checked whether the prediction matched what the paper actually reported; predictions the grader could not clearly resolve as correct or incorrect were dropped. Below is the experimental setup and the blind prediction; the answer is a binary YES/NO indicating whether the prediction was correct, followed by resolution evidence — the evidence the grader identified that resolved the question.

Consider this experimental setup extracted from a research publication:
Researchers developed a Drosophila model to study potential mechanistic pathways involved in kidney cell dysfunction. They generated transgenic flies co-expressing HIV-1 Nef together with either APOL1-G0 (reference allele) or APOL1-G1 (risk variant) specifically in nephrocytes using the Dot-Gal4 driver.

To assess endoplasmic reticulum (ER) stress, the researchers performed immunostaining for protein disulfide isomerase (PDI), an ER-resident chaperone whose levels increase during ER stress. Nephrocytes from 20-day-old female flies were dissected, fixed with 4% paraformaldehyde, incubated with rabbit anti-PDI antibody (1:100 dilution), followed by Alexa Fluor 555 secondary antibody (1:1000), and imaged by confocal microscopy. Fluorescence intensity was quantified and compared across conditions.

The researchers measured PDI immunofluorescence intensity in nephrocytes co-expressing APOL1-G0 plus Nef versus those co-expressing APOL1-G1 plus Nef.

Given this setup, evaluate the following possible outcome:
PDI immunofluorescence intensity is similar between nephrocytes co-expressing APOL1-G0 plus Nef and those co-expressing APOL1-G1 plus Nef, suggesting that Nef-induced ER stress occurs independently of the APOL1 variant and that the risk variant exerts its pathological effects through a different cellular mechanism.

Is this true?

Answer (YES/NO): NO